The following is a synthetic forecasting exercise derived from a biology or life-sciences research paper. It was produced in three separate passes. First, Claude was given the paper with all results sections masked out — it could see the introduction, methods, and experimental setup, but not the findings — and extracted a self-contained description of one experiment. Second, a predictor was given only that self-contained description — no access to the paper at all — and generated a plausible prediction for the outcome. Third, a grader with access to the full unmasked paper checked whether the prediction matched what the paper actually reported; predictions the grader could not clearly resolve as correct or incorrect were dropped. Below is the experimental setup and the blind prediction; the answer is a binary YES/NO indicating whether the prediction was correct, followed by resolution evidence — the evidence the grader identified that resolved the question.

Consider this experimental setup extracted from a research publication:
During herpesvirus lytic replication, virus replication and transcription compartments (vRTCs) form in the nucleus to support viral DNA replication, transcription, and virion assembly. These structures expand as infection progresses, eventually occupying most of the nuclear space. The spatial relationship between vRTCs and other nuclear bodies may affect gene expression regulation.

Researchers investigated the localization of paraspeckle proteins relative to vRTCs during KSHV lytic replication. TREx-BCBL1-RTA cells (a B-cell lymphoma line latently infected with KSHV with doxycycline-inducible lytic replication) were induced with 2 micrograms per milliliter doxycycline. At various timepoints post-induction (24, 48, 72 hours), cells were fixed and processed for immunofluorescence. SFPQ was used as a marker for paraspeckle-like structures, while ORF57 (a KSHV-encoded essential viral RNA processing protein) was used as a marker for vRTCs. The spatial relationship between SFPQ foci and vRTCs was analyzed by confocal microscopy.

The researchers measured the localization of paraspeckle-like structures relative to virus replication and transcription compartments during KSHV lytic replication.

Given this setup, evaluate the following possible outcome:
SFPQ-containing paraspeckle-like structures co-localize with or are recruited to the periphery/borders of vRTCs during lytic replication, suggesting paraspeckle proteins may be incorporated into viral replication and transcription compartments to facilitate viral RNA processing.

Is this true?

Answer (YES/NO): NO